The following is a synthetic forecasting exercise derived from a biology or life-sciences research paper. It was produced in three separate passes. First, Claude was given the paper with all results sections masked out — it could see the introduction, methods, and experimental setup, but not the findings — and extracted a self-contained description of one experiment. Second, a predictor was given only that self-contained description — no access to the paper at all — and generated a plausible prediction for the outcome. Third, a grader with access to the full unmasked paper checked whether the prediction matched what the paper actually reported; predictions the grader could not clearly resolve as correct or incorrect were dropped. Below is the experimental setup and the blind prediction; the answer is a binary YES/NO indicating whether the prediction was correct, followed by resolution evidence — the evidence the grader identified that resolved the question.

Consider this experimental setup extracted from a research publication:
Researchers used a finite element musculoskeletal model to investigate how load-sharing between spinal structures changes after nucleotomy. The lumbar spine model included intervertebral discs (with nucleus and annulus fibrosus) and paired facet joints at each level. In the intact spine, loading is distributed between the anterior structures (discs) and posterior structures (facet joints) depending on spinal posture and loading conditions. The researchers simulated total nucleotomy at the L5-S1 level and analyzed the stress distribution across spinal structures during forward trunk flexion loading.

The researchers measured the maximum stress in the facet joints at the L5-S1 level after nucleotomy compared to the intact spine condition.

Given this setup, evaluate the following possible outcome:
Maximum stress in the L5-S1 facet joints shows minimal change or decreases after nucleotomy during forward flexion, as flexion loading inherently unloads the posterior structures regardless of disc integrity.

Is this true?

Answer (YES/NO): NO